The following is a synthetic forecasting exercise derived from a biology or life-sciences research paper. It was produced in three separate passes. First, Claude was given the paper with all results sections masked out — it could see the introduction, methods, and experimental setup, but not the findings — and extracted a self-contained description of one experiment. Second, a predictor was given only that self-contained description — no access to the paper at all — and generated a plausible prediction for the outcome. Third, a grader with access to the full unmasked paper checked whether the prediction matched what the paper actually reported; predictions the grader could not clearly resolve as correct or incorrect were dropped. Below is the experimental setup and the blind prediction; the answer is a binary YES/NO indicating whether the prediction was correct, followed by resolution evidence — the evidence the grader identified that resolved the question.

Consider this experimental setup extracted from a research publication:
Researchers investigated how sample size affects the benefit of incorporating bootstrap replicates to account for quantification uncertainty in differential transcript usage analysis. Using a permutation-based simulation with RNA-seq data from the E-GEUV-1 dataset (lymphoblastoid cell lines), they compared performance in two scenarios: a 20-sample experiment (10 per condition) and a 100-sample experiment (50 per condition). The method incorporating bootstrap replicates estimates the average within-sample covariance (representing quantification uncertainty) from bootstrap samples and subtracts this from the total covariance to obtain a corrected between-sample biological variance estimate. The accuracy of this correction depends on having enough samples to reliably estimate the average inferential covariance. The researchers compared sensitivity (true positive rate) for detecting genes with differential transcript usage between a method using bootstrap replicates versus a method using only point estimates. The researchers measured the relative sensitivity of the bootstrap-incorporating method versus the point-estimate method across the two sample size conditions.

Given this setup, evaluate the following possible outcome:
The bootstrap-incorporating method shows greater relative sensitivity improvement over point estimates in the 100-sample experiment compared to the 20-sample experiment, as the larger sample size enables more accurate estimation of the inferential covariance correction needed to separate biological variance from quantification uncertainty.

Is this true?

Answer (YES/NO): YES